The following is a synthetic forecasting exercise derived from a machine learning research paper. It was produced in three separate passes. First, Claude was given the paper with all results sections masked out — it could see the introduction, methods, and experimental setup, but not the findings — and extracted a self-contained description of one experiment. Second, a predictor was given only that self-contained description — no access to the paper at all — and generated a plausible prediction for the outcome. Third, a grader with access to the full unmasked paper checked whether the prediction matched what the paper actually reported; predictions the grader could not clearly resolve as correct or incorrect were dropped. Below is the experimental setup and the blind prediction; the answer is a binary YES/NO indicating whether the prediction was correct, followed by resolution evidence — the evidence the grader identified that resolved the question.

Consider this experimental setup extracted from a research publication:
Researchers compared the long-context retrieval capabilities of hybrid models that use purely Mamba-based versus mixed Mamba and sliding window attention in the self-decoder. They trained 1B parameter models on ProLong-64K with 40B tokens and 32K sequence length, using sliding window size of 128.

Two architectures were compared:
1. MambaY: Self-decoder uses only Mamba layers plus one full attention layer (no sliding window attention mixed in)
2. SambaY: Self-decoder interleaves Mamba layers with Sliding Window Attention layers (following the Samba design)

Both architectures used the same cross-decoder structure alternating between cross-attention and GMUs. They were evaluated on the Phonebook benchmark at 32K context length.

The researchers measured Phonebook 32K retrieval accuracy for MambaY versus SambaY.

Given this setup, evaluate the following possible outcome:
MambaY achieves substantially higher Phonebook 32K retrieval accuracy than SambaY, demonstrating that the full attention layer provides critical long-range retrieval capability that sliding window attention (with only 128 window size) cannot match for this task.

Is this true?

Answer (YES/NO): NO